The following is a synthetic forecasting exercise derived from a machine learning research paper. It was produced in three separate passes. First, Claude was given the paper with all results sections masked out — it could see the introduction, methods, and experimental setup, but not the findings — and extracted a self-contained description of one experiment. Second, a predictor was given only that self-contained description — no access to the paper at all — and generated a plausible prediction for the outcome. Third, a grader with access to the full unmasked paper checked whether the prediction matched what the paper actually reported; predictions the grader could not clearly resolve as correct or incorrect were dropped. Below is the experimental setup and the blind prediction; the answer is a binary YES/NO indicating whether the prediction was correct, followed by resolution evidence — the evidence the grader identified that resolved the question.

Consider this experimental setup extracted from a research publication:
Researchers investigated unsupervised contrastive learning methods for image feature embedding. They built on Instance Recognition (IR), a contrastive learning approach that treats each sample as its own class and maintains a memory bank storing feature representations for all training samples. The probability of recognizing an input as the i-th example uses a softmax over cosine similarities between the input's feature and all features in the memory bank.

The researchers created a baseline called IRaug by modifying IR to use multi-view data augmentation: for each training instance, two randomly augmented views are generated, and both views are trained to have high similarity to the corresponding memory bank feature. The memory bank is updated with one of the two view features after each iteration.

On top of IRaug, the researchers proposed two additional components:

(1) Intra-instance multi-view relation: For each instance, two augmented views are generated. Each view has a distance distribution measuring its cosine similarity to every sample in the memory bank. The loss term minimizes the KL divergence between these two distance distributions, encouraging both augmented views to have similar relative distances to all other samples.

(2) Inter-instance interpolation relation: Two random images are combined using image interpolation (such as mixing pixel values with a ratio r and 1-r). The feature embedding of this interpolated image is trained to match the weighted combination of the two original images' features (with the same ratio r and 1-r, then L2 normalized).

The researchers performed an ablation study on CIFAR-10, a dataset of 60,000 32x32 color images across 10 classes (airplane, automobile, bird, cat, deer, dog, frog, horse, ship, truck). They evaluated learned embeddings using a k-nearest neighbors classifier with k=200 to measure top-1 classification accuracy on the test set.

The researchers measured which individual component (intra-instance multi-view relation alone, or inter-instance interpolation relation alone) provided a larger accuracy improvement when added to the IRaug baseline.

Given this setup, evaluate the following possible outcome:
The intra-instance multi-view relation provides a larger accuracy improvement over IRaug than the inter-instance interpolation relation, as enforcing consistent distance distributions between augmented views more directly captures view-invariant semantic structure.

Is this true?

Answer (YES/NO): YES